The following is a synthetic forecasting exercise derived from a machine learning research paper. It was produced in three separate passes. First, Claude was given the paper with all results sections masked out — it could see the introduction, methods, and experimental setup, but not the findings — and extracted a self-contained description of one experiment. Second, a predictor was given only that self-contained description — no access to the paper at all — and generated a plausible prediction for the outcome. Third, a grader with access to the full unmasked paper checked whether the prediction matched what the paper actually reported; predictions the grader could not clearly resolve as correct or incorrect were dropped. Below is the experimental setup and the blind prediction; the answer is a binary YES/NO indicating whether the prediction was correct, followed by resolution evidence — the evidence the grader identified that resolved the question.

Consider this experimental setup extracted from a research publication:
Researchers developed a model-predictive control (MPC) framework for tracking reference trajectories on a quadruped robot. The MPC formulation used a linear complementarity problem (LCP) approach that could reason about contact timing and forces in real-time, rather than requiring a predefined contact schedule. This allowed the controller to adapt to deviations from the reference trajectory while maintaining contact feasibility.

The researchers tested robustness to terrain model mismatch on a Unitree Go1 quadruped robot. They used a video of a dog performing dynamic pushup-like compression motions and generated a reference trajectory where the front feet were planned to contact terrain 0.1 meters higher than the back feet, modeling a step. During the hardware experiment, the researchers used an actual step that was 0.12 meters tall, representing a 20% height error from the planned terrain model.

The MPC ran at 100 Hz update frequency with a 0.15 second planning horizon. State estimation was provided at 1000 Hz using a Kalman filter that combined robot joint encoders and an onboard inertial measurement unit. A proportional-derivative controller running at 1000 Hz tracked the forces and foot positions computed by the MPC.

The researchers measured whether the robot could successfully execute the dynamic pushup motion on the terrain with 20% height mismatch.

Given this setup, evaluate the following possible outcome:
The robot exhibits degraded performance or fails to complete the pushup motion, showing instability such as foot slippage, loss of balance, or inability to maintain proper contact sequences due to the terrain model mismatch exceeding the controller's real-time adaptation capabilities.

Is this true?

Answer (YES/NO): NO